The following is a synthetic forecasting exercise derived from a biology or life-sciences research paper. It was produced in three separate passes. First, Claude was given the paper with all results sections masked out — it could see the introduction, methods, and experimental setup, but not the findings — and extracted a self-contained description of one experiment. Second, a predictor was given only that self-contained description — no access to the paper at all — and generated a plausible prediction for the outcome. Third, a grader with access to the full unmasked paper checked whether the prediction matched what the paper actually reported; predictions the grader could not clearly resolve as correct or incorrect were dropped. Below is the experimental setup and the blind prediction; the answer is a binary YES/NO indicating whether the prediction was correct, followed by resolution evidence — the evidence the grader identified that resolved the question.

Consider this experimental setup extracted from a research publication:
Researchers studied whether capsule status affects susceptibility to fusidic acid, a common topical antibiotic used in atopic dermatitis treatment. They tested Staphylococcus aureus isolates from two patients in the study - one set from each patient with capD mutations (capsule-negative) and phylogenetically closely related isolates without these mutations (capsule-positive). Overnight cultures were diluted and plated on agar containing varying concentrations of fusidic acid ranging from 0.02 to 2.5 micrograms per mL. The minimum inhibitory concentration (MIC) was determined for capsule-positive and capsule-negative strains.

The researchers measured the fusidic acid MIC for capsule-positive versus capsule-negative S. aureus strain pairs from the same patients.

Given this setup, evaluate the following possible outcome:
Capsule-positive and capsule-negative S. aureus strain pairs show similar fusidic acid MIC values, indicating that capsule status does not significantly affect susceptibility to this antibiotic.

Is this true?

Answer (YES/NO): YES